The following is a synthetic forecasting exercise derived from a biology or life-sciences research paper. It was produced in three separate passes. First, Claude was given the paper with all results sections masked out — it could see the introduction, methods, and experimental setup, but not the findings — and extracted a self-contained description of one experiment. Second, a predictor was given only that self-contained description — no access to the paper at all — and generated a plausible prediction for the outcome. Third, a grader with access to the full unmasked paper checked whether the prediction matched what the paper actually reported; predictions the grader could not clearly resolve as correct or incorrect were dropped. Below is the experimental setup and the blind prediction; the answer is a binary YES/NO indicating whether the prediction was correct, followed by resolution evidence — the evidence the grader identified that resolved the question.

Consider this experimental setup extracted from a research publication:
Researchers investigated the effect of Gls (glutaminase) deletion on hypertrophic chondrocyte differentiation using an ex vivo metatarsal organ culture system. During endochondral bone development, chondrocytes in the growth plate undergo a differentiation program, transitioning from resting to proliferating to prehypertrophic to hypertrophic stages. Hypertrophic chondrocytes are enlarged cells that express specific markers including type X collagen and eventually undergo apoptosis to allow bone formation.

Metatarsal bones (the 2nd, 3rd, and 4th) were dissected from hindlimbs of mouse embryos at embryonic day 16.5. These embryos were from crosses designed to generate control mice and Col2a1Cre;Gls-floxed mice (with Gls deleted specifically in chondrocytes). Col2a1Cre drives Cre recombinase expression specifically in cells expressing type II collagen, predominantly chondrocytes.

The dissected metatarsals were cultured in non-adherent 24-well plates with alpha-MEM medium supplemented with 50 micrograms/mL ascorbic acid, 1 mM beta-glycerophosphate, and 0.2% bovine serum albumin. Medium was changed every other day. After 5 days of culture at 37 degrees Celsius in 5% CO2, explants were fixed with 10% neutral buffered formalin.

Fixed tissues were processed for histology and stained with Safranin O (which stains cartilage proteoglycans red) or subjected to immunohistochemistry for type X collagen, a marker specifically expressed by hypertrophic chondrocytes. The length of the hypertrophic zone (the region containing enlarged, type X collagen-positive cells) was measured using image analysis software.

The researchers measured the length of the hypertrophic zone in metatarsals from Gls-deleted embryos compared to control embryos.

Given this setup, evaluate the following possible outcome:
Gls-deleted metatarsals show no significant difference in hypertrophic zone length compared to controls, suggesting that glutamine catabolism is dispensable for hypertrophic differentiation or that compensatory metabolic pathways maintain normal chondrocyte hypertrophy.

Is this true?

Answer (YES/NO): YES